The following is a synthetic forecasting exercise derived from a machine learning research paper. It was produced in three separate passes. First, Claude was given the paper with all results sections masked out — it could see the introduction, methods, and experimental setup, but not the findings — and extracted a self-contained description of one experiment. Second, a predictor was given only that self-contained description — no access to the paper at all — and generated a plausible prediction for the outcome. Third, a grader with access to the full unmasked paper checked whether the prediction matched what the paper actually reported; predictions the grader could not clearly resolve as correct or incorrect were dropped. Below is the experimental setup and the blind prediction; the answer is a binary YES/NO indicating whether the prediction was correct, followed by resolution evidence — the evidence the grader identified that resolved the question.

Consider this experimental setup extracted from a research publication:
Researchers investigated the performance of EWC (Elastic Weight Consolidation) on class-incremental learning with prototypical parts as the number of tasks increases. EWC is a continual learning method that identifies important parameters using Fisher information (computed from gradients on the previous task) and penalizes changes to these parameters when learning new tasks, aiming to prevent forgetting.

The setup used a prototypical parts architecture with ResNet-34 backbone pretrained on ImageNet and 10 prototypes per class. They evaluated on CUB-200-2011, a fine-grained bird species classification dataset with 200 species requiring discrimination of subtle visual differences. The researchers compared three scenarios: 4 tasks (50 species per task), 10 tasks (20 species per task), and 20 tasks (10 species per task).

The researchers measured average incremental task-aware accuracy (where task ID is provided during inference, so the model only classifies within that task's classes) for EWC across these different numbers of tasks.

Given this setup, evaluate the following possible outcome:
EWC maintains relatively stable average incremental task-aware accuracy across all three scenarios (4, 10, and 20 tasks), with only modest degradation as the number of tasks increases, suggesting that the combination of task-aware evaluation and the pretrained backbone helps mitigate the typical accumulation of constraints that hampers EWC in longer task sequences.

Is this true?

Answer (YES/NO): NO